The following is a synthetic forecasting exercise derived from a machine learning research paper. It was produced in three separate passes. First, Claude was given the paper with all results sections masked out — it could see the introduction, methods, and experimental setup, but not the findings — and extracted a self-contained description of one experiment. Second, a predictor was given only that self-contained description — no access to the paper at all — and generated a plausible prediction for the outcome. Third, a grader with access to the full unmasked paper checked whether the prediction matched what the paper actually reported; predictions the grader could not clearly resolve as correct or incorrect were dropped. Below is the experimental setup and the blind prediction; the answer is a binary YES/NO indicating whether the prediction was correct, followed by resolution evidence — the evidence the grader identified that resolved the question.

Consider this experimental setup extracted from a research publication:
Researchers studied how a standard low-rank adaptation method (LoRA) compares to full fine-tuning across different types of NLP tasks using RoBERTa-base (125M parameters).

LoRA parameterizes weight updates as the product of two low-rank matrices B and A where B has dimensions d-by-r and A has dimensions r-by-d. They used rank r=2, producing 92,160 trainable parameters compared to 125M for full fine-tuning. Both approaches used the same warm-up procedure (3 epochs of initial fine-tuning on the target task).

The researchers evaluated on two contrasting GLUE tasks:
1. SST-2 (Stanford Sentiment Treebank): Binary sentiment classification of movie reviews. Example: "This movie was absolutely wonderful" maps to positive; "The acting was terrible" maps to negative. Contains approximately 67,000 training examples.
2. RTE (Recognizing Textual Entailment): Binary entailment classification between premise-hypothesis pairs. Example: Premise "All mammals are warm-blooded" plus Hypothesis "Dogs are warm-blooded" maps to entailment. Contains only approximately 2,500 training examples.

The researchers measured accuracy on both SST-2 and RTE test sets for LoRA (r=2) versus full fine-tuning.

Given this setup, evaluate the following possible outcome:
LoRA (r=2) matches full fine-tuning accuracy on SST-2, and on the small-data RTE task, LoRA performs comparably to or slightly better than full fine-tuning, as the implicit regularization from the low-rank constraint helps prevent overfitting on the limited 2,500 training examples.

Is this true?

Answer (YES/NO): NO